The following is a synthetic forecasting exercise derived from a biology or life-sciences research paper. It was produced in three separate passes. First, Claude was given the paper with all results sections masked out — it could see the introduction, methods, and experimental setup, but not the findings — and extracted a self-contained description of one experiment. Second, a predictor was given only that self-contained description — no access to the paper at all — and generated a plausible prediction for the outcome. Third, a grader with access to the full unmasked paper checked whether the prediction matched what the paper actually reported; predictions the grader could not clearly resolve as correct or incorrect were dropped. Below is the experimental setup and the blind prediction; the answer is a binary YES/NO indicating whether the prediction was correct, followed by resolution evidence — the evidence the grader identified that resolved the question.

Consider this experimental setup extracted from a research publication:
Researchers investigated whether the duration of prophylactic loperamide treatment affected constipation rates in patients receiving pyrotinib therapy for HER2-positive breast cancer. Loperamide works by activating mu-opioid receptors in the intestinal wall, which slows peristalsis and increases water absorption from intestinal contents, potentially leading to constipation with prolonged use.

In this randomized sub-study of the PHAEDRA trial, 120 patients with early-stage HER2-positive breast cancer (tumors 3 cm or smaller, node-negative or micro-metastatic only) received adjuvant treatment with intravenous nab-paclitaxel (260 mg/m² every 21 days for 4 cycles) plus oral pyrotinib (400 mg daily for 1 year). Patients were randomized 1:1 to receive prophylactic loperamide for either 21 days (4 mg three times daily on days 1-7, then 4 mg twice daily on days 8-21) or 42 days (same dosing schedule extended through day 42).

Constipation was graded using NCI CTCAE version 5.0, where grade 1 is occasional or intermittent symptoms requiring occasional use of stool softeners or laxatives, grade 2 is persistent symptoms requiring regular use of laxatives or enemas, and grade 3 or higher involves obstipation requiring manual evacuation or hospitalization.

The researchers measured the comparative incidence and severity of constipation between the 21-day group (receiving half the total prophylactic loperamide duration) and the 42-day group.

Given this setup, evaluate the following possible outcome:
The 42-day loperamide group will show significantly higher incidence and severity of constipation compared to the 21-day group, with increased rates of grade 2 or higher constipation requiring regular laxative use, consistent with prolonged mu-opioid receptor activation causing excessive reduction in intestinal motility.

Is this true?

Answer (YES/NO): NO